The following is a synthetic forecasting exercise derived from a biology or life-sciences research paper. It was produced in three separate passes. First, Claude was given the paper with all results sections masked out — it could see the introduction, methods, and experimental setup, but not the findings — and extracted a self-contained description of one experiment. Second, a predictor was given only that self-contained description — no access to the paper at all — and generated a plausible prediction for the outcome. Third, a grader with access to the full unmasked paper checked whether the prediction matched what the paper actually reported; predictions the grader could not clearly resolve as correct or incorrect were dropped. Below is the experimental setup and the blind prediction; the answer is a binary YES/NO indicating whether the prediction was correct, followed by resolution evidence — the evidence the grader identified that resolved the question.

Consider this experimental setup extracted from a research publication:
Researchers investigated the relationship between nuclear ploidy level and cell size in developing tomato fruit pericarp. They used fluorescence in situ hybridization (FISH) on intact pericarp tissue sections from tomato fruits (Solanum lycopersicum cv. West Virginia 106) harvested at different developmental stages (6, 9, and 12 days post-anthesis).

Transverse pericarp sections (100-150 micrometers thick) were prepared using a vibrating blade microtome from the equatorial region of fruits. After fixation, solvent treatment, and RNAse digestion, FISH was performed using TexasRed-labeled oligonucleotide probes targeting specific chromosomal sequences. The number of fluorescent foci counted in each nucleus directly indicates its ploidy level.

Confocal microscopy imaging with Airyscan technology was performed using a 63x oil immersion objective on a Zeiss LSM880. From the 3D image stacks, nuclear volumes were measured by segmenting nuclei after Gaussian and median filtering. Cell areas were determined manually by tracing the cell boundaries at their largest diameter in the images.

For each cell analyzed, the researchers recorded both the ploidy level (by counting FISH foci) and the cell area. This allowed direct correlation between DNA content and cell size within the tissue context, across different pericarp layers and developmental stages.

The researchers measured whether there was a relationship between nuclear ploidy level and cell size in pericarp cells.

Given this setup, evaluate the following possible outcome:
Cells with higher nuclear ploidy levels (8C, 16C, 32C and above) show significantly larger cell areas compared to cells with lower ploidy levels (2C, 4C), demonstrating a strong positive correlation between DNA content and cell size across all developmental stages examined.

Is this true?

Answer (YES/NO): NO